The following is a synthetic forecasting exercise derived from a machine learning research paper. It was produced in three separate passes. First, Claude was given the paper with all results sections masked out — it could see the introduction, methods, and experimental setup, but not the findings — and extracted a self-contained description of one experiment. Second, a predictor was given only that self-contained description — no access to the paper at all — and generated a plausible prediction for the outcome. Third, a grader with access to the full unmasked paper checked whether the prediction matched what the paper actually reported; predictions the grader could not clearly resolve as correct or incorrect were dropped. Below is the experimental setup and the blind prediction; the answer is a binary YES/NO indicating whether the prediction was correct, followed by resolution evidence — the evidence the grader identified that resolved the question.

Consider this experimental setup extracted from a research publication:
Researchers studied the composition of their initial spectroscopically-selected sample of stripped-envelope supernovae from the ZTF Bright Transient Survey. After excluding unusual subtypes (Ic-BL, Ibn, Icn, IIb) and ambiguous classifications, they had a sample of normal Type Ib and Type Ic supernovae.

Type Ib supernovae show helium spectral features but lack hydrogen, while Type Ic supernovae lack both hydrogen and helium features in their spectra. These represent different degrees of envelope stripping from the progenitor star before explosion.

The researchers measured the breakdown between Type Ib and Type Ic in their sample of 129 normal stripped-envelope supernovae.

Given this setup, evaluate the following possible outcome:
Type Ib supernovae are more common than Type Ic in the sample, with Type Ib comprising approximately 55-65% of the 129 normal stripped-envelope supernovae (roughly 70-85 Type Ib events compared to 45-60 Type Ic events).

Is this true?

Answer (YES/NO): NO